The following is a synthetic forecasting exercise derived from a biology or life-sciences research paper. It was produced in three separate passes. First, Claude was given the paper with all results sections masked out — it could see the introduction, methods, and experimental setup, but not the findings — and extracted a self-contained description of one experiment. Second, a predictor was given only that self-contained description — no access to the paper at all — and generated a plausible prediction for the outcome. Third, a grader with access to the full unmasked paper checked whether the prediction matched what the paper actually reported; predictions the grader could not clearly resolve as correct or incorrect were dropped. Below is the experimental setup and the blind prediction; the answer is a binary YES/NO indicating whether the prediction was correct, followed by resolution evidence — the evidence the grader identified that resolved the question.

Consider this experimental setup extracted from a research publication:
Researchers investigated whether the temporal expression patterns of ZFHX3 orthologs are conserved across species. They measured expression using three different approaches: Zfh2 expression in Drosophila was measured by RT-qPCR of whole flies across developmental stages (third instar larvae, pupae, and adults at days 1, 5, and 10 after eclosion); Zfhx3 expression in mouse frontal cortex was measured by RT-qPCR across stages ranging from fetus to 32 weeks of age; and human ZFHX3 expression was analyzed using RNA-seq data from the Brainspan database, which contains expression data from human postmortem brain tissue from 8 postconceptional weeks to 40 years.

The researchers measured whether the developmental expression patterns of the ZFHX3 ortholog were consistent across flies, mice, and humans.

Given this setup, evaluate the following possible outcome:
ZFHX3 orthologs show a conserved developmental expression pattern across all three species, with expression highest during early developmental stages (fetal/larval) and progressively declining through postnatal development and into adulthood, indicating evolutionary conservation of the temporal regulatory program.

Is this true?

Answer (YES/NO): NO